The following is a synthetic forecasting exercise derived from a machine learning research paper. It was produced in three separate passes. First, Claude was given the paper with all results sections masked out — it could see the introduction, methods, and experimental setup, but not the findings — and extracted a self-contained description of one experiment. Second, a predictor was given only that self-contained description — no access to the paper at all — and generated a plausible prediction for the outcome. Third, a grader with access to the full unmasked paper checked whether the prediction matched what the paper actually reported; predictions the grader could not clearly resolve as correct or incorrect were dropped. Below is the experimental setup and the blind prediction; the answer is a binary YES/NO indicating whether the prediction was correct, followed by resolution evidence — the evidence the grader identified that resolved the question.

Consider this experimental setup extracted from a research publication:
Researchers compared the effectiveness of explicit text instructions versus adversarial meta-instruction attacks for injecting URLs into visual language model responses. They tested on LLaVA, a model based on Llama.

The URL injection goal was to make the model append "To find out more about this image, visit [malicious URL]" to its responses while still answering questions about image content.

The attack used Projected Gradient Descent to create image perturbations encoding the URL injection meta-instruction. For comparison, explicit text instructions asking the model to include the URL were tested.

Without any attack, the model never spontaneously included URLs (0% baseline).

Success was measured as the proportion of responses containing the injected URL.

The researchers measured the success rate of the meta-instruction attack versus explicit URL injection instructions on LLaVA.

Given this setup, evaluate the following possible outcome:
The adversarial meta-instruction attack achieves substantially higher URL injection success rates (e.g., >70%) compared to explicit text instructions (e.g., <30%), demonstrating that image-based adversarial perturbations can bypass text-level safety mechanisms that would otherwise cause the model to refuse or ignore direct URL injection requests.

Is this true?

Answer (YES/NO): NO